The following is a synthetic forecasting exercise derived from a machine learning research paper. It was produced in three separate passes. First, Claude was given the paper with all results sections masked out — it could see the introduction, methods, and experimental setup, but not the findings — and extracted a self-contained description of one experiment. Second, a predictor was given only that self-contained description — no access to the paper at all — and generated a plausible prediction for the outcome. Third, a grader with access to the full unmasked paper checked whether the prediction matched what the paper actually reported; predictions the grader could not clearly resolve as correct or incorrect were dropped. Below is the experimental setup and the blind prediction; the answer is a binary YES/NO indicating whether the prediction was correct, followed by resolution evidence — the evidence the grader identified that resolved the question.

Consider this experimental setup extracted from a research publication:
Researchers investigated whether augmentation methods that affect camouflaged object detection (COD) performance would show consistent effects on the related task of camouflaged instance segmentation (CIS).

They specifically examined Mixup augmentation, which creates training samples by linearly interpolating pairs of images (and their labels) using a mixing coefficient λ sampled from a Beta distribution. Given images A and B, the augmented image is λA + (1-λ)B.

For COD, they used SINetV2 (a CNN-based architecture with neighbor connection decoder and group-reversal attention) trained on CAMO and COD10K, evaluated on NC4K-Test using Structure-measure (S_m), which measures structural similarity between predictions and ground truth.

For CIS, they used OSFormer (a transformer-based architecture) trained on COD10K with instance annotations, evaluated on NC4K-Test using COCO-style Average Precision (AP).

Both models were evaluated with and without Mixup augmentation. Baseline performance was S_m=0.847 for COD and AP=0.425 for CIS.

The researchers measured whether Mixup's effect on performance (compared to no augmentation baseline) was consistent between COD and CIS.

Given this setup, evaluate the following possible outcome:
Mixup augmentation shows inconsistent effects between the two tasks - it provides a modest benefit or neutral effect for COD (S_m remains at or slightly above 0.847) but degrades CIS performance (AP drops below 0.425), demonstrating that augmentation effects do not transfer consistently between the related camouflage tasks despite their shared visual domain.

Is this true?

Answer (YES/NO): NO